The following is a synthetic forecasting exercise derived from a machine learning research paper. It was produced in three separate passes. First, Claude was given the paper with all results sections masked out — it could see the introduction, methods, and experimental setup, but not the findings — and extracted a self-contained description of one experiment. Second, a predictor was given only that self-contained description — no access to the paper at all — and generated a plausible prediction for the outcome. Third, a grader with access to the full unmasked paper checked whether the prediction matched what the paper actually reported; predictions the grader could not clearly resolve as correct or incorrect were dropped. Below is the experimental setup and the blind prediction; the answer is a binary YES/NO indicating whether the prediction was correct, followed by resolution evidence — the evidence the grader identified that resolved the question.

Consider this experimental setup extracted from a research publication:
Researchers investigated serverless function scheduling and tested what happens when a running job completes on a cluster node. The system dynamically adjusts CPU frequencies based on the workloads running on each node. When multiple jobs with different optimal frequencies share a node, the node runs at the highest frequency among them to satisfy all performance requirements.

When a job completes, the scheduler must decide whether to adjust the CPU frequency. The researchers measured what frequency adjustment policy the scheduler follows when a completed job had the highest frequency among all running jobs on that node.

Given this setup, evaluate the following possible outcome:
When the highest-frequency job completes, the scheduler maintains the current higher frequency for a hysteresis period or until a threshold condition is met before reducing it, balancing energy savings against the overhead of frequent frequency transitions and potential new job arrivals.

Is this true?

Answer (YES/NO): NO